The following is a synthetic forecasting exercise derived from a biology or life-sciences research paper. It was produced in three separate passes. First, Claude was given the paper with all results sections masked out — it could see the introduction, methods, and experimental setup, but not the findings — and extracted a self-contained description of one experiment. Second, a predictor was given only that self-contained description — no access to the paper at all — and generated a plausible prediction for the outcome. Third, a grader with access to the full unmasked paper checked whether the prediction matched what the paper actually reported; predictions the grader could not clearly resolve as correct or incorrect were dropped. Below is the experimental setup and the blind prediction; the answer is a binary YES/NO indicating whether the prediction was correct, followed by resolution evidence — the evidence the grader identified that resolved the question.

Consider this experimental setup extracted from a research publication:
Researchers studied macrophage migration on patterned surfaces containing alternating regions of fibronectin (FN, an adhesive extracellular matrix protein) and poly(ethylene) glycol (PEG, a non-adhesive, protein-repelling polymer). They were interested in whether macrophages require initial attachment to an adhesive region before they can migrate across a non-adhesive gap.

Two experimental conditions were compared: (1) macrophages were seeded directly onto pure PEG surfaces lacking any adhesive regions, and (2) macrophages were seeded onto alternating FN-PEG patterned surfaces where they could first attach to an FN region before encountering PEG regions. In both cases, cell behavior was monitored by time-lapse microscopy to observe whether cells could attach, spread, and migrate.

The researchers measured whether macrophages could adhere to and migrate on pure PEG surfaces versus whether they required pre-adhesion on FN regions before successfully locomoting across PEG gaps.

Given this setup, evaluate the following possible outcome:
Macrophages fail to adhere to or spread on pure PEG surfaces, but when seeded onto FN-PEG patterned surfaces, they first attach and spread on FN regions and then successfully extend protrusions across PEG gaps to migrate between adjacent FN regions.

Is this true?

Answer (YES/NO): YES